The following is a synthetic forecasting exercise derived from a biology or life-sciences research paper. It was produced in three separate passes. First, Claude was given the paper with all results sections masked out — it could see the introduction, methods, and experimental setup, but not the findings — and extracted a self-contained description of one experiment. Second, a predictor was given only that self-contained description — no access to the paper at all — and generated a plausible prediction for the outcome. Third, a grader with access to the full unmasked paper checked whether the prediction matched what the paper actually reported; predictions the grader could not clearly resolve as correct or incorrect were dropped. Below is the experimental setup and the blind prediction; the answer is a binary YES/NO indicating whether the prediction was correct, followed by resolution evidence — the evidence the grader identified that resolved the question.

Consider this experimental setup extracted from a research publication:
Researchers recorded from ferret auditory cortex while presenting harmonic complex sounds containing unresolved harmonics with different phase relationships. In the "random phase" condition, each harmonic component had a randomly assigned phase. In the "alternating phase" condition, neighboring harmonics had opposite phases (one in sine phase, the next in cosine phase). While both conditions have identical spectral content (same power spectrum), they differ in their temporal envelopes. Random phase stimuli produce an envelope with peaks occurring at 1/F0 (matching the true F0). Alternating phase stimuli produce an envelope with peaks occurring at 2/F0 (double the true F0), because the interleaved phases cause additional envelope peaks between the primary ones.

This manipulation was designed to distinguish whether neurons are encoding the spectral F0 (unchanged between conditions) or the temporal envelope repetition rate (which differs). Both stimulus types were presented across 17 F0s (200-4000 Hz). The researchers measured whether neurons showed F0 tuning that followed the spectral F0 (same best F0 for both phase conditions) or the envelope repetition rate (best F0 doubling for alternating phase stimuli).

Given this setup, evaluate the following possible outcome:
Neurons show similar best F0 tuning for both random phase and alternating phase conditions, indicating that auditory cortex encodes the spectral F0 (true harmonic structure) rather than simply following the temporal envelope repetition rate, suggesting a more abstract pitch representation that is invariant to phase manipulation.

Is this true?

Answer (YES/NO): NO